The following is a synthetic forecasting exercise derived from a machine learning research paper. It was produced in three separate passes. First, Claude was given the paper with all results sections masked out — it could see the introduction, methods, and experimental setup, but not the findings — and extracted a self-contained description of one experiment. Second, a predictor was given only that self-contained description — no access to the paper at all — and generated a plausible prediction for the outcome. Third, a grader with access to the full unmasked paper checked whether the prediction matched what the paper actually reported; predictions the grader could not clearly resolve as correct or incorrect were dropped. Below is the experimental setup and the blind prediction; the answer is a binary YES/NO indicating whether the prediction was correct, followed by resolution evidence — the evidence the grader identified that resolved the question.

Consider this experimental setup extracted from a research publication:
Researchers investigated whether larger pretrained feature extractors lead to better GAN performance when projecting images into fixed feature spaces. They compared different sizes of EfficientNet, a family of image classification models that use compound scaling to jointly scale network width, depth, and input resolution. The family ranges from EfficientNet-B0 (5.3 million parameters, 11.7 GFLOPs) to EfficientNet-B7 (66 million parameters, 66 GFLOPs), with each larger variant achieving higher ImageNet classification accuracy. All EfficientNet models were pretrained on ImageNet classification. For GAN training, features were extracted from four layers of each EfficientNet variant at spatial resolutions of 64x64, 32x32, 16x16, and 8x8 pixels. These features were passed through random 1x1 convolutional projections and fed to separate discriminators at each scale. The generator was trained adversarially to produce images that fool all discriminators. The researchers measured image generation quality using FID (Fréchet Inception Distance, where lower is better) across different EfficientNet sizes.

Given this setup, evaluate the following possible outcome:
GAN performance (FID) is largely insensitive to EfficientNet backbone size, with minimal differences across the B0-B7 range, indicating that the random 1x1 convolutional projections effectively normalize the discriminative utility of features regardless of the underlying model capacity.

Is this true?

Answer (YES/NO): NO